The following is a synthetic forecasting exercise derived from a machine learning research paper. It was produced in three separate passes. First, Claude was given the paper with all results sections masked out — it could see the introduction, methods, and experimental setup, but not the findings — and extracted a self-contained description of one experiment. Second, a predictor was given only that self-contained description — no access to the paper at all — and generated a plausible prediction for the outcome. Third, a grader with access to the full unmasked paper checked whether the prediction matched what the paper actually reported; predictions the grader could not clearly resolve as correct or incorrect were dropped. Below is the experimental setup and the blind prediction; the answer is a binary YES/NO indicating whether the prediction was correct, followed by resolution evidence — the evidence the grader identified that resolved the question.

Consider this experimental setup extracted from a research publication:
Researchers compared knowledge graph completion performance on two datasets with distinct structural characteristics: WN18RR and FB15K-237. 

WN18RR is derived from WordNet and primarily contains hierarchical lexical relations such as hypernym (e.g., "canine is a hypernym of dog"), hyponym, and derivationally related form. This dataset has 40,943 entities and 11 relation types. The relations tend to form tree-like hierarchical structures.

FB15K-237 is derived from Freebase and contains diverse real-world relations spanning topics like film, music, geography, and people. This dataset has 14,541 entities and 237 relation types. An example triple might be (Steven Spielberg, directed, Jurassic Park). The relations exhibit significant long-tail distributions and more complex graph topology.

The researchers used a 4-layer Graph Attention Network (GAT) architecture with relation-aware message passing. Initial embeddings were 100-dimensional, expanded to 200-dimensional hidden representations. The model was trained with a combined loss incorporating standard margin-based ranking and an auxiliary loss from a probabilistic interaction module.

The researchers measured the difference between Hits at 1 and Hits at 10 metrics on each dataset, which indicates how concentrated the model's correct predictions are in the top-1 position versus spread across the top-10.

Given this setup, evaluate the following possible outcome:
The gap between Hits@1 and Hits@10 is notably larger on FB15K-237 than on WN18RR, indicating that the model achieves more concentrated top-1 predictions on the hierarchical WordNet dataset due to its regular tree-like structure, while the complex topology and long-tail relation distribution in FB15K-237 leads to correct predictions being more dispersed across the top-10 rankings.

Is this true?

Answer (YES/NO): YES